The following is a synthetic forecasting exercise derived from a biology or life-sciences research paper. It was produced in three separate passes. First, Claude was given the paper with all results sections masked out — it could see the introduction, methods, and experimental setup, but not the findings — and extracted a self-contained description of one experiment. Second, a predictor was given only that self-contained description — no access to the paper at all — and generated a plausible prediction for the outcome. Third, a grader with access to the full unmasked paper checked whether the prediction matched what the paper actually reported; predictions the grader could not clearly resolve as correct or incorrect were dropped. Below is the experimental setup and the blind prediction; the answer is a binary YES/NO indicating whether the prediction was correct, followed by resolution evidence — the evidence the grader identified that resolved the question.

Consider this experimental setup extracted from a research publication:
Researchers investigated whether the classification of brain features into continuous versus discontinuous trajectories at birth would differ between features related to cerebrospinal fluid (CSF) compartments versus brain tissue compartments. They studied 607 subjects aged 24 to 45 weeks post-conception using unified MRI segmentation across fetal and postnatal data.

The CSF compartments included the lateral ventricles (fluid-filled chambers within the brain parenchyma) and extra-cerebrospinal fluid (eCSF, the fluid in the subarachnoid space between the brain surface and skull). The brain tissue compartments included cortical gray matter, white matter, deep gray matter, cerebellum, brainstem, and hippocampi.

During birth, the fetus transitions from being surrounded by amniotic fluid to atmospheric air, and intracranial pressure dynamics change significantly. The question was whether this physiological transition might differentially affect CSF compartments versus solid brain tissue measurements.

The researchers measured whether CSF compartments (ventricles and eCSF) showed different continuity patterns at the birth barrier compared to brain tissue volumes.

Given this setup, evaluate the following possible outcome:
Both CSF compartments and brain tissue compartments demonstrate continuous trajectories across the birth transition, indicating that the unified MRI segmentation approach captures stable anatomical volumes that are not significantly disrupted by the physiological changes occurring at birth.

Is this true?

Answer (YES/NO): NO